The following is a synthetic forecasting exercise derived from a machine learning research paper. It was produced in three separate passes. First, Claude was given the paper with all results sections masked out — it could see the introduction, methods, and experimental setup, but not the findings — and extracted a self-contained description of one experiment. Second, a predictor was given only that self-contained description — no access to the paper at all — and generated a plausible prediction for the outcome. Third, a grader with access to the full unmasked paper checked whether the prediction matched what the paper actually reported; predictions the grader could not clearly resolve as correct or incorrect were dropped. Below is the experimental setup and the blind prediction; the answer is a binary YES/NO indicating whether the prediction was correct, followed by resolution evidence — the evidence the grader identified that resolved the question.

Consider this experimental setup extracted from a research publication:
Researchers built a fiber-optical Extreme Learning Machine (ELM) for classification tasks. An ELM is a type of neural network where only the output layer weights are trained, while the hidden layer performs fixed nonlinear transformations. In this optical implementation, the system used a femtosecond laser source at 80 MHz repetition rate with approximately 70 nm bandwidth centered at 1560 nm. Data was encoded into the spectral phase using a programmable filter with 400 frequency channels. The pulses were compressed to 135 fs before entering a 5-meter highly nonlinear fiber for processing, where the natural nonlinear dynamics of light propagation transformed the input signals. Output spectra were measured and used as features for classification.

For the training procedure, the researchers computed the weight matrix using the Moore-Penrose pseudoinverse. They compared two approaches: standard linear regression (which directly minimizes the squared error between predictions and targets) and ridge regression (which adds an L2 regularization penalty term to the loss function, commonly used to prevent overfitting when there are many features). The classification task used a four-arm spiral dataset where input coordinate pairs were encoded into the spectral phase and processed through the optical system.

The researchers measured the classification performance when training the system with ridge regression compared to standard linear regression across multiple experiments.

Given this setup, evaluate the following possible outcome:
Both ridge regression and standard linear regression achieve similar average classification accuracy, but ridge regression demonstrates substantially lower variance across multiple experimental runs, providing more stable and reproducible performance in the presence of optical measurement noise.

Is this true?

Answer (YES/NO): NO